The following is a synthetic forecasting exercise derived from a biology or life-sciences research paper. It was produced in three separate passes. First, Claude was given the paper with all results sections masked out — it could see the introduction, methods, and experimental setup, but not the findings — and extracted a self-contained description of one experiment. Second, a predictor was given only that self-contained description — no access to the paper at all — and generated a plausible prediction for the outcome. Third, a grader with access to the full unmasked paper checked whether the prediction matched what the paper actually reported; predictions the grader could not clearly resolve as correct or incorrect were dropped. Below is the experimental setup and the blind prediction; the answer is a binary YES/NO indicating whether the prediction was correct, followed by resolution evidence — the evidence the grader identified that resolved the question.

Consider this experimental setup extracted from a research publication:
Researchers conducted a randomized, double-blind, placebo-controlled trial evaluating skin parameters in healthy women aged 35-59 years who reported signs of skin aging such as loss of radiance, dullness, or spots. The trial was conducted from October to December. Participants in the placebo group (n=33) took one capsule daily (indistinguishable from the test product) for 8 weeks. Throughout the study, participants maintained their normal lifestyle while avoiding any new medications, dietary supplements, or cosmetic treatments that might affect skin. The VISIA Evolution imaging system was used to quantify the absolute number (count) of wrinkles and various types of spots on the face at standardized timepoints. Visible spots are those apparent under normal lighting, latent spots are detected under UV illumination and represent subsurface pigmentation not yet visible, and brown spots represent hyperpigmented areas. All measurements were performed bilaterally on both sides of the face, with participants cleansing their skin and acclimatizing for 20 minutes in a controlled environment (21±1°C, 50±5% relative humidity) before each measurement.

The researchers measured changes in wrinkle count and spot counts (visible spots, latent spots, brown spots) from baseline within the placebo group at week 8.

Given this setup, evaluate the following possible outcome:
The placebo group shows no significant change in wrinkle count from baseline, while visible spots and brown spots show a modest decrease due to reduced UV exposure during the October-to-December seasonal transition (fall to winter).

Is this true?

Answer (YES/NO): NO